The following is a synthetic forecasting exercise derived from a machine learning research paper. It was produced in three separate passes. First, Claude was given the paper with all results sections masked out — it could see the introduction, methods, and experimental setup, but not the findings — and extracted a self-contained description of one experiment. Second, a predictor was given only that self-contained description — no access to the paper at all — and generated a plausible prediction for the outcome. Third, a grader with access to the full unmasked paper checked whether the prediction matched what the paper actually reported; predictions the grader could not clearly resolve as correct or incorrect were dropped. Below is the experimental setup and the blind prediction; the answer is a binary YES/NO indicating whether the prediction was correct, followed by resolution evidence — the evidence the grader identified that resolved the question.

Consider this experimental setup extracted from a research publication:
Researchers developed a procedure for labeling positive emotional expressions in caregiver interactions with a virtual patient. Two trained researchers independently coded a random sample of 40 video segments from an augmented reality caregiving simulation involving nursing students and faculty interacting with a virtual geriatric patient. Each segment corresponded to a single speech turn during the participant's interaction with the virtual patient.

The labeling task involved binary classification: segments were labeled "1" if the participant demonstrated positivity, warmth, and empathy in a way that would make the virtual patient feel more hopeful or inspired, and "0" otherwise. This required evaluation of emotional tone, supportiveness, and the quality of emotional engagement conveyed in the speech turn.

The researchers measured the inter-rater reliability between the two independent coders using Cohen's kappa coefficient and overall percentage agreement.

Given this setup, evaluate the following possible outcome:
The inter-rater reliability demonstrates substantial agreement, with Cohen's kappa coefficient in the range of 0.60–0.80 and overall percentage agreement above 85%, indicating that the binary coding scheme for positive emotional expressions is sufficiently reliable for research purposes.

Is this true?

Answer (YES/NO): NO